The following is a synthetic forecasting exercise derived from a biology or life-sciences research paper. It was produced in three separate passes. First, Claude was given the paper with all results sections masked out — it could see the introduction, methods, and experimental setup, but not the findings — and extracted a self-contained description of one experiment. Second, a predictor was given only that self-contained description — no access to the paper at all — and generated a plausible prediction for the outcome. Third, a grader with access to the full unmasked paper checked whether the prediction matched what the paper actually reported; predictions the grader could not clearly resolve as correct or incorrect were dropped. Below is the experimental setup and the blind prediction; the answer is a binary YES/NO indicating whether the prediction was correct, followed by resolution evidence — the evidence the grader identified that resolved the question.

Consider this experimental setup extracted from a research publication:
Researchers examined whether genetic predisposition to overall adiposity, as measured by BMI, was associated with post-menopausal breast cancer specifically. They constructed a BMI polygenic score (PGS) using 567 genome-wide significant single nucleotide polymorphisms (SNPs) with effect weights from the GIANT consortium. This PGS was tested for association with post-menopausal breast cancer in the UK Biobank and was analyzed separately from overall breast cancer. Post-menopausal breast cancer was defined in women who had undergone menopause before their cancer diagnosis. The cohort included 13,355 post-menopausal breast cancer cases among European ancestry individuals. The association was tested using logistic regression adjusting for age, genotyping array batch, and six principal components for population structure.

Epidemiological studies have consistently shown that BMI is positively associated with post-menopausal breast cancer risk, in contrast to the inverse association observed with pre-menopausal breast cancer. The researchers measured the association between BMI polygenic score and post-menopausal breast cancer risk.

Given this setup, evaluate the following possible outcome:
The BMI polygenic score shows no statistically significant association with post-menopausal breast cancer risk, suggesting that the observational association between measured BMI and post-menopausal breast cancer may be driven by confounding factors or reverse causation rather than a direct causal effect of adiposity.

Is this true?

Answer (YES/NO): NO